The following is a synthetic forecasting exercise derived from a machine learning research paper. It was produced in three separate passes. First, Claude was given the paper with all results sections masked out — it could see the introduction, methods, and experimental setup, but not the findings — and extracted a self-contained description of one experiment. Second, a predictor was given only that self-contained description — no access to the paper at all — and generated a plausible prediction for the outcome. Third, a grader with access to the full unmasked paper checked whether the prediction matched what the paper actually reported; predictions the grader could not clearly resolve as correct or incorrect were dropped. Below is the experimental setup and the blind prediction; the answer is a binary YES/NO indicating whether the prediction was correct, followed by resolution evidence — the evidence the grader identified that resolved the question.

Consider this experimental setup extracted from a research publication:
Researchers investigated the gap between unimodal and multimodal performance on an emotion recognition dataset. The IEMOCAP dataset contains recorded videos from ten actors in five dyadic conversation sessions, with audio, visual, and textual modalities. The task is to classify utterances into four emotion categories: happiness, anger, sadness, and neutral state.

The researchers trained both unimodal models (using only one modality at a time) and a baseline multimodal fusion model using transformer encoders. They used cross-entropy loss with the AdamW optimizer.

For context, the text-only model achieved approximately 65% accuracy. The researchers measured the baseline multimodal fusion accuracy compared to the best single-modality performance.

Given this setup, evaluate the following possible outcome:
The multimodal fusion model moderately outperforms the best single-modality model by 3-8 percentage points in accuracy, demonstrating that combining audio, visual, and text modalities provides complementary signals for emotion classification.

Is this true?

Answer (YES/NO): YES